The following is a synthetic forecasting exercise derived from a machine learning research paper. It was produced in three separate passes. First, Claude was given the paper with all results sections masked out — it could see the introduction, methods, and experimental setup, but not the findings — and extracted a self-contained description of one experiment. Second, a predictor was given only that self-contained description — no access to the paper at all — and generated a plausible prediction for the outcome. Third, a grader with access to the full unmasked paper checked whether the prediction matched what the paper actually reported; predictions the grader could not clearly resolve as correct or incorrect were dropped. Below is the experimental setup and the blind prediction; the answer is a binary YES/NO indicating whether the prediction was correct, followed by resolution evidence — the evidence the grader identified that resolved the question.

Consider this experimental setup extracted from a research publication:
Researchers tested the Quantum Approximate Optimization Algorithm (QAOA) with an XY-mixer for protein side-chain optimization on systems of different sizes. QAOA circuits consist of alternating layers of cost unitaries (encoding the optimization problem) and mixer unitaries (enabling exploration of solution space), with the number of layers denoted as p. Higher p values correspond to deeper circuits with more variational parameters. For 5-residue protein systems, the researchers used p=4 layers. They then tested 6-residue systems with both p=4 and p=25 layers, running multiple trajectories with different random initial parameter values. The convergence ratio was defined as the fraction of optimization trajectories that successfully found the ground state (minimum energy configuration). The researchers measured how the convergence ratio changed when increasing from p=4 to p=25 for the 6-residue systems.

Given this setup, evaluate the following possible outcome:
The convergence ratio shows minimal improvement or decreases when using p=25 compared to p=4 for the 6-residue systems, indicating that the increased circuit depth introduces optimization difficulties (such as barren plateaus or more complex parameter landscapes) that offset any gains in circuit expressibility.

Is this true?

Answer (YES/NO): NO